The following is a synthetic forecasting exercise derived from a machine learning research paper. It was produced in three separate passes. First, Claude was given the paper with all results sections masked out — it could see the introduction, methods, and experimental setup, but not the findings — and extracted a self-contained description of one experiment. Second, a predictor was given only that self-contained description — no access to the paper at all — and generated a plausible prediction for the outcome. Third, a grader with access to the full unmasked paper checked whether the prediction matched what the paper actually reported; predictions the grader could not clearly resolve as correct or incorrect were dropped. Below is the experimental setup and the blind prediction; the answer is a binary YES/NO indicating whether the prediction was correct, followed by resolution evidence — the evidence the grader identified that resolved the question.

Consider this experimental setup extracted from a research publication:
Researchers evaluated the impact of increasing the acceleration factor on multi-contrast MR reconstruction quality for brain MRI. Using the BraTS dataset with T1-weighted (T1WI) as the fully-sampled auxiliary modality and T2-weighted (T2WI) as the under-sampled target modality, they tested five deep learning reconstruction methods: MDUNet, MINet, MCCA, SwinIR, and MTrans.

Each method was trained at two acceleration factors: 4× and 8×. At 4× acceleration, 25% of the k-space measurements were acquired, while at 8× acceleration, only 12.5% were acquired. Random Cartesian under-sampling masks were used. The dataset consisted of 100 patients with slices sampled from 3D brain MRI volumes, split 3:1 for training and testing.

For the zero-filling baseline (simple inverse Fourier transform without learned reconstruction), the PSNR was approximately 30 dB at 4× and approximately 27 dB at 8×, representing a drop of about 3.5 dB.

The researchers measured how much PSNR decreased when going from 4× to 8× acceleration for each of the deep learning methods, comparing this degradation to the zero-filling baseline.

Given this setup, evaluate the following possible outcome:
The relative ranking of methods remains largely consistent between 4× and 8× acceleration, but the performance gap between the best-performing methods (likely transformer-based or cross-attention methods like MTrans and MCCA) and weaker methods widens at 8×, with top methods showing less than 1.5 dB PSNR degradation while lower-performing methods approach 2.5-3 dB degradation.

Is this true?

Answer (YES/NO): NO